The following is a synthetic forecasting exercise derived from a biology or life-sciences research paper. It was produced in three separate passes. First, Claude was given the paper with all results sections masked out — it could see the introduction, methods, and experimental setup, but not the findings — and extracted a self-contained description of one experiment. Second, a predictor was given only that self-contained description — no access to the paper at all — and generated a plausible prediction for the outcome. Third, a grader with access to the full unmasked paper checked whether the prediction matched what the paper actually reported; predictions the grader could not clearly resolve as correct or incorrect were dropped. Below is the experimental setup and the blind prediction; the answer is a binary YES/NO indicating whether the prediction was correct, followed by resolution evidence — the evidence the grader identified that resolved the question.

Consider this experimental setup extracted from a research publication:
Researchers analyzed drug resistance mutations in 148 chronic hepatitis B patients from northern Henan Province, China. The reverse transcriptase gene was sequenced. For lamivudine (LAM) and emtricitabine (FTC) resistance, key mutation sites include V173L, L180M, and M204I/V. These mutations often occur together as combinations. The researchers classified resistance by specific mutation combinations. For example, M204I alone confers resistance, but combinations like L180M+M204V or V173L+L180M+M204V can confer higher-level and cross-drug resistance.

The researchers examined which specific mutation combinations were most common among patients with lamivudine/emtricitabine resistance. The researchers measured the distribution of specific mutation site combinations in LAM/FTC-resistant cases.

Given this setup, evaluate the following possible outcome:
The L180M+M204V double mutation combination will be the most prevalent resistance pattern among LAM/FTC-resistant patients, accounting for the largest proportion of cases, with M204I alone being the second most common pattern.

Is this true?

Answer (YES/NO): NO